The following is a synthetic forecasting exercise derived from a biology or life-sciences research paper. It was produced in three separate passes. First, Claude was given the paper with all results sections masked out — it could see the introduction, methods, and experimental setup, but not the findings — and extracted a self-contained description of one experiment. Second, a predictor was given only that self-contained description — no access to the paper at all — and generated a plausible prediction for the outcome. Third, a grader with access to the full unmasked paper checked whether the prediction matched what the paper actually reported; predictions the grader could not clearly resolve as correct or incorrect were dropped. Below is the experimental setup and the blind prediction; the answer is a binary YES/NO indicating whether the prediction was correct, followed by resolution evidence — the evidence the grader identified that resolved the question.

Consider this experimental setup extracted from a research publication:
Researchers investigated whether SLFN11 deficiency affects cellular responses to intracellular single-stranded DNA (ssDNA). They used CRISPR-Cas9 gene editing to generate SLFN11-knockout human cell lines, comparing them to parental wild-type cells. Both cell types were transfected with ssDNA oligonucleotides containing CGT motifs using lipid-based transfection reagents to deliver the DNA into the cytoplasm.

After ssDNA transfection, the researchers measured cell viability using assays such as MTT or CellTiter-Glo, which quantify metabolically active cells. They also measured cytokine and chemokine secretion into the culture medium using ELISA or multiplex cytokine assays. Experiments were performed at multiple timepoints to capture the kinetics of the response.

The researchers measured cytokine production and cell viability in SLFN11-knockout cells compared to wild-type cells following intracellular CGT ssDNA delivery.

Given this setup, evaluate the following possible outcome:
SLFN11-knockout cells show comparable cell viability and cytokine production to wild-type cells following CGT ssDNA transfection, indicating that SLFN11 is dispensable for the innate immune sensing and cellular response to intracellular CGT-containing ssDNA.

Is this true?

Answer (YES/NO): NO